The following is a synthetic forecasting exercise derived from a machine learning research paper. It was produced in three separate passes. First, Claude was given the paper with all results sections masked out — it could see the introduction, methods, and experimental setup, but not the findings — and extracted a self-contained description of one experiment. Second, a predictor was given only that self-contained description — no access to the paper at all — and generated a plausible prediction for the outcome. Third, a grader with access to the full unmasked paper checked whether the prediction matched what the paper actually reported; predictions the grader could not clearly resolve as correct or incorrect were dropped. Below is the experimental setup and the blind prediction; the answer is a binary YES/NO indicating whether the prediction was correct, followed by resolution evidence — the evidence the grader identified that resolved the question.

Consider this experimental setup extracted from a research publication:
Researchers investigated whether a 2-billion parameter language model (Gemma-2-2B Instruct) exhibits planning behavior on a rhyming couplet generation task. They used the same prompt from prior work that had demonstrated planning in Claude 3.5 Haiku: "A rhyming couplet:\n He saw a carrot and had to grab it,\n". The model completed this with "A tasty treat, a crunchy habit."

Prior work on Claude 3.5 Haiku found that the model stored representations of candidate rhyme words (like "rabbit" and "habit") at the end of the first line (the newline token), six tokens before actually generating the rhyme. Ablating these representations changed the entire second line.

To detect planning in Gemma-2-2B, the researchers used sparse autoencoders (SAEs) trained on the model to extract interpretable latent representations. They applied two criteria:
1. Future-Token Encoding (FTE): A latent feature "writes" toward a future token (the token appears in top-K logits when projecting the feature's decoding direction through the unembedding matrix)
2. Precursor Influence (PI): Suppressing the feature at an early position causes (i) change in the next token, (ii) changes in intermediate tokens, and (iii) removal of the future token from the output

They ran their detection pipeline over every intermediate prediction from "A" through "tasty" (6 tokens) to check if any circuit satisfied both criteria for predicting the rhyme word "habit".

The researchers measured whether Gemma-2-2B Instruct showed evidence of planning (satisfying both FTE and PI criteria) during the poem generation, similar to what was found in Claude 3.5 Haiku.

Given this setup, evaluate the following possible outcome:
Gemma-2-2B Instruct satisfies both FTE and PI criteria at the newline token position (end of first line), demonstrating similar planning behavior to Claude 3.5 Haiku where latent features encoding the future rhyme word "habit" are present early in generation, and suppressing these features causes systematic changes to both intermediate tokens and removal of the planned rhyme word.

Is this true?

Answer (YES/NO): NO